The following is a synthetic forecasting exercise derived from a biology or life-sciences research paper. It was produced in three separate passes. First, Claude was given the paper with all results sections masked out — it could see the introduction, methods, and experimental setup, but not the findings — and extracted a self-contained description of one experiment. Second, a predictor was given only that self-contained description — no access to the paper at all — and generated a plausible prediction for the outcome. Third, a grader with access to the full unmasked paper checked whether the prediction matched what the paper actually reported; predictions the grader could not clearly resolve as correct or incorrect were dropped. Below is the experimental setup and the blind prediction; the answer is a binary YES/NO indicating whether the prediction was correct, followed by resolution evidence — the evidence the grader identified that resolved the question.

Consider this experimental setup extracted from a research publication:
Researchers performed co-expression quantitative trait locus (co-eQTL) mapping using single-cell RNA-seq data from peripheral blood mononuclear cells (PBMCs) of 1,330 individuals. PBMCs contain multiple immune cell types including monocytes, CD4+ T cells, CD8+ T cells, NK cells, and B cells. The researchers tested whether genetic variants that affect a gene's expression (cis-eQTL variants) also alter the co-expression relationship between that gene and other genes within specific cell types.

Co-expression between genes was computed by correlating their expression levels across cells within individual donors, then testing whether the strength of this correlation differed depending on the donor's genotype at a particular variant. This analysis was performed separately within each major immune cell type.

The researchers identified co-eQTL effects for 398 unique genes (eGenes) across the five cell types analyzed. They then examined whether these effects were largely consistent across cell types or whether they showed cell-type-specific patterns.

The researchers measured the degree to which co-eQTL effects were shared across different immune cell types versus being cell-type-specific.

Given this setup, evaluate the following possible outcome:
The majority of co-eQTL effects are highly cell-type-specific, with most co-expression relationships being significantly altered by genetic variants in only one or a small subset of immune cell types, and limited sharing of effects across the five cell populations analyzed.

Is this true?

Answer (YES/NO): YES